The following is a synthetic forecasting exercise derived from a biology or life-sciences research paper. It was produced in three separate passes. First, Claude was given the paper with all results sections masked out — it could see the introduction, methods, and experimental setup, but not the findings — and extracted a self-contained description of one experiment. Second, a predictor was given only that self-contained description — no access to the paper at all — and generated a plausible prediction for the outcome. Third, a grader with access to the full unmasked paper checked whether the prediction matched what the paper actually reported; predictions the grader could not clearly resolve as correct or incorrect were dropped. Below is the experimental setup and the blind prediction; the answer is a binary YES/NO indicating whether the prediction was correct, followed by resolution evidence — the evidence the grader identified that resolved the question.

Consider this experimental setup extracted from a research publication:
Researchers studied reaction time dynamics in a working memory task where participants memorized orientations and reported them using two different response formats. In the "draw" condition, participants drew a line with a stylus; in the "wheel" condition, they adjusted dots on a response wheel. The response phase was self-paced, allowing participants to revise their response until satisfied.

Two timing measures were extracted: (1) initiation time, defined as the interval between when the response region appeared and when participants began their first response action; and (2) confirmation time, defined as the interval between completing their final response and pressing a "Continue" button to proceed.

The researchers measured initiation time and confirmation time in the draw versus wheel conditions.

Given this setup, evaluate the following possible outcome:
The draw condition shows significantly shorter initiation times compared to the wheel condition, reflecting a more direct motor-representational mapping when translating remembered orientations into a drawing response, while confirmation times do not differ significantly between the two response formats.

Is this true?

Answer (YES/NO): NO